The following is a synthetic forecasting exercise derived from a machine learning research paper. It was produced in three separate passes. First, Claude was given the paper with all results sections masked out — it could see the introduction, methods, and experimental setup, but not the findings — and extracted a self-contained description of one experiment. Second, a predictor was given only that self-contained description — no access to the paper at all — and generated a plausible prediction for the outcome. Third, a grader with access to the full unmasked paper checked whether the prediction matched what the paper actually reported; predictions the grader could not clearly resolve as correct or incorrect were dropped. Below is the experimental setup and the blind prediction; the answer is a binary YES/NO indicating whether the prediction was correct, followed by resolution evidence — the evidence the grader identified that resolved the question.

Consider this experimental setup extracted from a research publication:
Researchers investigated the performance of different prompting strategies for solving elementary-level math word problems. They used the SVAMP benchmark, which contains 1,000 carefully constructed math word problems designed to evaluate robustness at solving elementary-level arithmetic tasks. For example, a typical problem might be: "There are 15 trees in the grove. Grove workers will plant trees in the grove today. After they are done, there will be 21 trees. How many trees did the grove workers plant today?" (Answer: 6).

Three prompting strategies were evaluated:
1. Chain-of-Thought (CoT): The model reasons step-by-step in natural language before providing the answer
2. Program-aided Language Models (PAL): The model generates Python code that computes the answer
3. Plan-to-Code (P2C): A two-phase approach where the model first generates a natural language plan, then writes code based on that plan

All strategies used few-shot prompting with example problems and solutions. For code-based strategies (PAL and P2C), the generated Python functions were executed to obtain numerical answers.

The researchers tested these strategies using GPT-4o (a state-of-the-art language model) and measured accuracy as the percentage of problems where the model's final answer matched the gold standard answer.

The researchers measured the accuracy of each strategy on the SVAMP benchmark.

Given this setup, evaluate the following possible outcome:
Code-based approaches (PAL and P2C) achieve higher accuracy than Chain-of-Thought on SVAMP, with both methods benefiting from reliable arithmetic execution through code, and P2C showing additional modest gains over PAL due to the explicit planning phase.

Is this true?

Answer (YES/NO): NO